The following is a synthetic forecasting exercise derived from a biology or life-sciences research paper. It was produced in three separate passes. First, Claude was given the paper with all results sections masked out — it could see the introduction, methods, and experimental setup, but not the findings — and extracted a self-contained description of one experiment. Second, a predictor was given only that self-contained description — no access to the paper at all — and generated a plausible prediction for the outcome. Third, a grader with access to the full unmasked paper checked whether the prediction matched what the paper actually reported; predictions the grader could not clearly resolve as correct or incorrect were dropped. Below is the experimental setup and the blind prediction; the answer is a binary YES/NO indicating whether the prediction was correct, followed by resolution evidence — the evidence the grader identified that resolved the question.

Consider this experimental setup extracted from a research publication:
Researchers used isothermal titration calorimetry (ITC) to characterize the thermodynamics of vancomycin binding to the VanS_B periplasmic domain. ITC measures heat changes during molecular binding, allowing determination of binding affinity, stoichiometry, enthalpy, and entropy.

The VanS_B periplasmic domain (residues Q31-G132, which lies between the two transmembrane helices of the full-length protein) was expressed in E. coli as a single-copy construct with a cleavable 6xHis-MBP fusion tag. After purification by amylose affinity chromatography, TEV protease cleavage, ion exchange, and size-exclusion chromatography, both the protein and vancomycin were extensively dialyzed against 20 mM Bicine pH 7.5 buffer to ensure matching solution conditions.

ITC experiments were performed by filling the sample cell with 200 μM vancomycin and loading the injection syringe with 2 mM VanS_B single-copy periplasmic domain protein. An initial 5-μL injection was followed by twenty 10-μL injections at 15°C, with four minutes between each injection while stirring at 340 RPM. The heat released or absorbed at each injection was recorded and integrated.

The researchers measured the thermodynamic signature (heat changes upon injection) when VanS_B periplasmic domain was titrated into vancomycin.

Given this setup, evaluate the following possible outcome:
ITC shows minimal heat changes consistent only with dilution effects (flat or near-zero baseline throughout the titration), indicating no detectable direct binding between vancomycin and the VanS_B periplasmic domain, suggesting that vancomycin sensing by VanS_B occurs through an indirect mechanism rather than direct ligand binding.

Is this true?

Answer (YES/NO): NO